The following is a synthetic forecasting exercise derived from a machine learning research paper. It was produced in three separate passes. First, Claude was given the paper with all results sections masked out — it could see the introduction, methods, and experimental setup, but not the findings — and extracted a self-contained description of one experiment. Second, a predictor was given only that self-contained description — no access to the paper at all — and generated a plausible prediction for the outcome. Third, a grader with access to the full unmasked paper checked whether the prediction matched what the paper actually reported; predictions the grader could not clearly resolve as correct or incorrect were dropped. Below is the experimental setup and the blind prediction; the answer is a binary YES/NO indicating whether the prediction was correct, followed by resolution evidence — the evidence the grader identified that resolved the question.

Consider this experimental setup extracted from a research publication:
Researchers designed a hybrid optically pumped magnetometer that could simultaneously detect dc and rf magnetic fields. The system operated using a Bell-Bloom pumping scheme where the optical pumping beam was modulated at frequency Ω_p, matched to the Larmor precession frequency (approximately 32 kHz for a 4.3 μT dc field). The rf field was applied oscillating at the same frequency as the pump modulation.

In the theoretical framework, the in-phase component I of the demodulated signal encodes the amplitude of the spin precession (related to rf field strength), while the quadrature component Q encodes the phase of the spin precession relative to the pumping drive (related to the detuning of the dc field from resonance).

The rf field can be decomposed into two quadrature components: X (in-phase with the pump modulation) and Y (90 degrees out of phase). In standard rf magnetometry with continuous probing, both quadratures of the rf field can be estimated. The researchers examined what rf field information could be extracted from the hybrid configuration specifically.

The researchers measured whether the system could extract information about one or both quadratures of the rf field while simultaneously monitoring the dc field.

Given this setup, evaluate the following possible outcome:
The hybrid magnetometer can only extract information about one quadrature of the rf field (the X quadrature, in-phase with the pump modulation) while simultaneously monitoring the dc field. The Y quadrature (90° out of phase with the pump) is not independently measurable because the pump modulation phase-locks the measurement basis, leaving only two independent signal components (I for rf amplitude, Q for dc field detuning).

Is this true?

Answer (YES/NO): YES